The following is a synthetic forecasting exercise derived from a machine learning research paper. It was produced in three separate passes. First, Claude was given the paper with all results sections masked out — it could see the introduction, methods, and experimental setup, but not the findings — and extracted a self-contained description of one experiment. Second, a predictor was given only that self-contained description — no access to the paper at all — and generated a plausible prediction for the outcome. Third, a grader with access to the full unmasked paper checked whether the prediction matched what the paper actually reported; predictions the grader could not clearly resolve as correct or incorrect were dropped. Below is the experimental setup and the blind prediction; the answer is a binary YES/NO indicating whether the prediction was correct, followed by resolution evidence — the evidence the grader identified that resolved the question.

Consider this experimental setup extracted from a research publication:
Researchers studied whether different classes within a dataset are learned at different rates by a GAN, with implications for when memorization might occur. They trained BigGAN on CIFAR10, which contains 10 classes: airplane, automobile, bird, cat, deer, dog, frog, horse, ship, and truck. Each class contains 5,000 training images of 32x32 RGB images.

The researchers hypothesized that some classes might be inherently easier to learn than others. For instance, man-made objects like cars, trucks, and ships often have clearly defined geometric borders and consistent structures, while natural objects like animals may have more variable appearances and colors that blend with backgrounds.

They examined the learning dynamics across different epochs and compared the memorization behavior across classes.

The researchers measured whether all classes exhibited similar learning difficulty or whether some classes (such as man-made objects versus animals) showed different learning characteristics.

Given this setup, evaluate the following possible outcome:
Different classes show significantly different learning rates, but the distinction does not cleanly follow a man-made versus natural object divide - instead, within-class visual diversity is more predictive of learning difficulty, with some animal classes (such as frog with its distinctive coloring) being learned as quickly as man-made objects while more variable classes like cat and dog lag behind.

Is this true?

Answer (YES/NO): NO